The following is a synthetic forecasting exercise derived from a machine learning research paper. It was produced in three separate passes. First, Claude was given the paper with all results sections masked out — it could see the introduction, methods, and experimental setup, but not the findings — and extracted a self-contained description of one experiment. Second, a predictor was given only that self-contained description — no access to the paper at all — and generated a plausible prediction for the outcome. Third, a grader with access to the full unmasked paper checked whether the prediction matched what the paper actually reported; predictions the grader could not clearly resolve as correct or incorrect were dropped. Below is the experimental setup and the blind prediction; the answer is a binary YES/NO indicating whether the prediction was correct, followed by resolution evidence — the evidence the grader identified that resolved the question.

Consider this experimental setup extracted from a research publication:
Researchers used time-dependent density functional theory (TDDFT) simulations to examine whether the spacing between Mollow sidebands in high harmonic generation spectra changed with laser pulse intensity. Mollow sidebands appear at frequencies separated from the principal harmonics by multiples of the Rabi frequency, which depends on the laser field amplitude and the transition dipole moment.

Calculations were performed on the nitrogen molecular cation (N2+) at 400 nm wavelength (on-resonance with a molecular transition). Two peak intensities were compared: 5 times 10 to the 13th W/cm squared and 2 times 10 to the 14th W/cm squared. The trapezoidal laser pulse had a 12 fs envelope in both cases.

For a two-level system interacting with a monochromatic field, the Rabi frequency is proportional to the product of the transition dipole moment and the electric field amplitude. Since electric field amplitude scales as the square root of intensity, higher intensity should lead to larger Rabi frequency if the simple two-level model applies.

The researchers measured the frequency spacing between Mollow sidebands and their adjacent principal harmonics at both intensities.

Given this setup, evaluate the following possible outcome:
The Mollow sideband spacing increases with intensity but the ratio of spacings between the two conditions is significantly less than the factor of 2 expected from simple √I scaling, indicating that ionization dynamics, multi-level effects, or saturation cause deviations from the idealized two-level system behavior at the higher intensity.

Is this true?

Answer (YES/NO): NO